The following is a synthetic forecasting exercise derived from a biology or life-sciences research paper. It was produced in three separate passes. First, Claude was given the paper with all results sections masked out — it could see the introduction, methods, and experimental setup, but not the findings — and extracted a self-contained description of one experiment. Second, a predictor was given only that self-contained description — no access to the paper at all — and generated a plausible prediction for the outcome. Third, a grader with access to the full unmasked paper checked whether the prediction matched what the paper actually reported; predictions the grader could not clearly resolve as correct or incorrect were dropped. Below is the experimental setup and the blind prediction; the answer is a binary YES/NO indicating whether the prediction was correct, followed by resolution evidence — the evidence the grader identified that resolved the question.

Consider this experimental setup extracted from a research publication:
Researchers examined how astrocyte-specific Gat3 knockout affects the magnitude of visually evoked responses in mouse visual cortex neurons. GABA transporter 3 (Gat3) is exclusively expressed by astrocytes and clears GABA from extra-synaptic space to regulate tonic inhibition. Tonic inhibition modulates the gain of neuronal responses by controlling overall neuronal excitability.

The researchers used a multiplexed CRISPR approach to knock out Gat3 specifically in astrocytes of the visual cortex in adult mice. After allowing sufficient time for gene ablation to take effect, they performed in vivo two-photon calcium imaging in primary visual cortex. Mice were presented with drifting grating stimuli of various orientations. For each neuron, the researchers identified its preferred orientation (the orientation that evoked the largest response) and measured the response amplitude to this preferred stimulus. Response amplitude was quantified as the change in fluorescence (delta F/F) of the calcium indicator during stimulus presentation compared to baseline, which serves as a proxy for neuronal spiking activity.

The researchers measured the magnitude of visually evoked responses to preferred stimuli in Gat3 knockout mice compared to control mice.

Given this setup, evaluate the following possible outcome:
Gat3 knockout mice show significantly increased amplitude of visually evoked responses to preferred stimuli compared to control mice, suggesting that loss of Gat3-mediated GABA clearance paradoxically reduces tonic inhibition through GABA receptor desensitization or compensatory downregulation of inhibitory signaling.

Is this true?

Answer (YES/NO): NO